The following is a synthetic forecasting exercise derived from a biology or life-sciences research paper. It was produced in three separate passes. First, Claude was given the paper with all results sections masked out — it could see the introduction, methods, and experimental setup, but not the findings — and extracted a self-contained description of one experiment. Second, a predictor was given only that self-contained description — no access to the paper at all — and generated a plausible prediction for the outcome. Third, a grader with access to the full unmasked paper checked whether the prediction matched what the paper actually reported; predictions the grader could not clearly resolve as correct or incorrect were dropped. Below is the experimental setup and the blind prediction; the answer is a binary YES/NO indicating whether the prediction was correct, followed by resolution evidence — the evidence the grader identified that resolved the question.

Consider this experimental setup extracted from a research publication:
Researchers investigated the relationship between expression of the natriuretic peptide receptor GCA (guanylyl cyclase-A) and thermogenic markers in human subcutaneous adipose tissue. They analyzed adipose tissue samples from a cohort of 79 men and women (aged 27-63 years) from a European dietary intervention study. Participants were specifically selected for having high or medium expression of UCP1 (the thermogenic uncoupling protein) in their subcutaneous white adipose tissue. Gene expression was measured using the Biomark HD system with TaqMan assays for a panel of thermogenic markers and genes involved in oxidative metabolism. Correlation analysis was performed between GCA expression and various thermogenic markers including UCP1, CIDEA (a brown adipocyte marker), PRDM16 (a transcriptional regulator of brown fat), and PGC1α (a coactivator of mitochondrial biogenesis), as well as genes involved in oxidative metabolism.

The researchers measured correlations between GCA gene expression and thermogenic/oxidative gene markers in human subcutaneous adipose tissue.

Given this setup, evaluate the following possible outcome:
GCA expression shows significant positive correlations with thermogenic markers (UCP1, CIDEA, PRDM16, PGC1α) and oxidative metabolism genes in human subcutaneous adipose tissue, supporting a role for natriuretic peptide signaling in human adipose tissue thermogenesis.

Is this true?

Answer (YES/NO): NO